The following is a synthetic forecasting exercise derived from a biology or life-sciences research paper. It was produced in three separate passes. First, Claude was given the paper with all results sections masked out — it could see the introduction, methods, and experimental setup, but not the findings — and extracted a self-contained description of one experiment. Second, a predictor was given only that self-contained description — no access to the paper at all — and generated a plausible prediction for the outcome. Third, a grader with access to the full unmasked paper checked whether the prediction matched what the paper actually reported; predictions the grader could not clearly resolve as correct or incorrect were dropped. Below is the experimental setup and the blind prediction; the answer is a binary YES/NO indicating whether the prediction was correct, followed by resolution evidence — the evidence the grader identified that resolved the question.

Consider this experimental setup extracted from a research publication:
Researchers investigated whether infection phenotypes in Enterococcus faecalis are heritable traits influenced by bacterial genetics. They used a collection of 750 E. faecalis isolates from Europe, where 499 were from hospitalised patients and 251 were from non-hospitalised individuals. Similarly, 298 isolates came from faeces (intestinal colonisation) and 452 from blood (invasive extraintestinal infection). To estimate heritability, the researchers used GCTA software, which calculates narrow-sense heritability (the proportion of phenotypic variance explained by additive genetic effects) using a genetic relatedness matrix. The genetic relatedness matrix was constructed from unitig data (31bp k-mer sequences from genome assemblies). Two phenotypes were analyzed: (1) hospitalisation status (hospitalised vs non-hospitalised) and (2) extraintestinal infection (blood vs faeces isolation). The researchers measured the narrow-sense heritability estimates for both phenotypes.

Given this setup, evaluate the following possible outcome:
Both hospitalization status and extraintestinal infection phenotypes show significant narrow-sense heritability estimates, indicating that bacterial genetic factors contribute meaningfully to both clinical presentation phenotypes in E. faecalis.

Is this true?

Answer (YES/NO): YES